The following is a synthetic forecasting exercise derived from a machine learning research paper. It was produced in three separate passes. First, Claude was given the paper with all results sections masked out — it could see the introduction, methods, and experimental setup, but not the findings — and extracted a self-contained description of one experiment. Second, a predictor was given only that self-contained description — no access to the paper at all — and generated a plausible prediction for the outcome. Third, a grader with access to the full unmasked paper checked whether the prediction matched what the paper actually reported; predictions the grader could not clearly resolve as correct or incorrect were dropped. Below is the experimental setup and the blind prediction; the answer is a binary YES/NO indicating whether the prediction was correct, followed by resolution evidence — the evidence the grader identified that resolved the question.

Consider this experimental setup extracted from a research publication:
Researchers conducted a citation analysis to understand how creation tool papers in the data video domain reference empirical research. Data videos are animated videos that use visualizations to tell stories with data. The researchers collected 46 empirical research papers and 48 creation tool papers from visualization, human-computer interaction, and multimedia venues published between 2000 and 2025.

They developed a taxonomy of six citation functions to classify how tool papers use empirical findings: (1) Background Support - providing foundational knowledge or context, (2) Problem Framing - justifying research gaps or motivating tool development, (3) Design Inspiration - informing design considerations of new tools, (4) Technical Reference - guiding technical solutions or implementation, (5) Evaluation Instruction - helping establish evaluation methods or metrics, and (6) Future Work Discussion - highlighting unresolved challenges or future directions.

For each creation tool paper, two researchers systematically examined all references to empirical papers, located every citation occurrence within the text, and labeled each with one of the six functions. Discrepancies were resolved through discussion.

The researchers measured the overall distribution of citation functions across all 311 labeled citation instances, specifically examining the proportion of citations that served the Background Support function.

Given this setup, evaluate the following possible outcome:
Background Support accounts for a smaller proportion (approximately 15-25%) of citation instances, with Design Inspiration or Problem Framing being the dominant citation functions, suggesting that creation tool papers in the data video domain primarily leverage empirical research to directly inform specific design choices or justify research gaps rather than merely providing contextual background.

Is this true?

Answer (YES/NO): NO